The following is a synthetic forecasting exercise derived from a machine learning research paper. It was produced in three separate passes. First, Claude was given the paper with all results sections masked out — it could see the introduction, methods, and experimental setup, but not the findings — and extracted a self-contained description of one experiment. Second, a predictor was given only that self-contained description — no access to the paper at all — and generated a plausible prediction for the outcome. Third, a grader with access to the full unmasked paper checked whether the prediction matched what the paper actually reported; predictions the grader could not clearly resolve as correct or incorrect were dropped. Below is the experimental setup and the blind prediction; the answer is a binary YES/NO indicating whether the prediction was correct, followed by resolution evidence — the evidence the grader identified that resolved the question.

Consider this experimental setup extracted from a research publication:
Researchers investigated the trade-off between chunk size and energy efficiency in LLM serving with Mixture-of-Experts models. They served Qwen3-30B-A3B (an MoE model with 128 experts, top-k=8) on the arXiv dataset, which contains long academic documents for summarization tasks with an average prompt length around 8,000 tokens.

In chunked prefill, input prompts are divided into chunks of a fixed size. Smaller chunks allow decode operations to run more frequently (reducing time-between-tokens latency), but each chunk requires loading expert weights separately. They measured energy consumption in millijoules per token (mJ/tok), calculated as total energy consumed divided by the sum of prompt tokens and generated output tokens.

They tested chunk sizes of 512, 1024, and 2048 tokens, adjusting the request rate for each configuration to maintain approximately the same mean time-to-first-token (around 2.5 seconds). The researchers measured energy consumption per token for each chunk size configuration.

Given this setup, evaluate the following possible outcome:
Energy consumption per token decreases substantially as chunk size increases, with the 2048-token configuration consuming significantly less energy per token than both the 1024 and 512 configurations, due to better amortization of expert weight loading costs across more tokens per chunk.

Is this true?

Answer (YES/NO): YES